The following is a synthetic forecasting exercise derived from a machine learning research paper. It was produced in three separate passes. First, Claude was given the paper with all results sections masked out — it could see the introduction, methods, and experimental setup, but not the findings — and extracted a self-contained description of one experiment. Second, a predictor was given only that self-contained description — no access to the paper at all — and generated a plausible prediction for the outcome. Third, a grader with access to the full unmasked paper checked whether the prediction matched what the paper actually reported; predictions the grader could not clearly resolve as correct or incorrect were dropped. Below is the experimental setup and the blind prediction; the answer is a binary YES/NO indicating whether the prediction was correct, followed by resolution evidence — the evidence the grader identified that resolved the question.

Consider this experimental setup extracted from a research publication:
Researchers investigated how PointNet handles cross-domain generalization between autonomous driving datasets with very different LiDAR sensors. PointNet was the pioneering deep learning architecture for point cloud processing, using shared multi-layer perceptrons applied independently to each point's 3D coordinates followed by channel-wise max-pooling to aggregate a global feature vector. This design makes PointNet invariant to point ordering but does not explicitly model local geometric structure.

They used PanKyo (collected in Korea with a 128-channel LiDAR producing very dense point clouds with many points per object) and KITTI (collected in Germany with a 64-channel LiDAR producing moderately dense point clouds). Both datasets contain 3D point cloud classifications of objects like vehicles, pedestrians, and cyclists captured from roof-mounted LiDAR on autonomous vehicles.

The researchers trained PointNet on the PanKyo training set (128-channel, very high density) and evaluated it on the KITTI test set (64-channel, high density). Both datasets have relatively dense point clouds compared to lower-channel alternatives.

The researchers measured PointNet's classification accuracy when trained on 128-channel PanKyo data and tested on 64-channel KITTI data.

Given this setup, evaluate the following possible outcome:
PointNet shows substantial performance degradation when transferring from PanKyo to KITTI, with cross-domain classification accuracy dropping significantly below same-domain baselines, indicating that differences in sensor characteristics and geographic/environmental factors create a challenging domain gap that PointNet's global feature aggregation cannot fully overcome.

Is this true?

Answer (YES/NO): YES